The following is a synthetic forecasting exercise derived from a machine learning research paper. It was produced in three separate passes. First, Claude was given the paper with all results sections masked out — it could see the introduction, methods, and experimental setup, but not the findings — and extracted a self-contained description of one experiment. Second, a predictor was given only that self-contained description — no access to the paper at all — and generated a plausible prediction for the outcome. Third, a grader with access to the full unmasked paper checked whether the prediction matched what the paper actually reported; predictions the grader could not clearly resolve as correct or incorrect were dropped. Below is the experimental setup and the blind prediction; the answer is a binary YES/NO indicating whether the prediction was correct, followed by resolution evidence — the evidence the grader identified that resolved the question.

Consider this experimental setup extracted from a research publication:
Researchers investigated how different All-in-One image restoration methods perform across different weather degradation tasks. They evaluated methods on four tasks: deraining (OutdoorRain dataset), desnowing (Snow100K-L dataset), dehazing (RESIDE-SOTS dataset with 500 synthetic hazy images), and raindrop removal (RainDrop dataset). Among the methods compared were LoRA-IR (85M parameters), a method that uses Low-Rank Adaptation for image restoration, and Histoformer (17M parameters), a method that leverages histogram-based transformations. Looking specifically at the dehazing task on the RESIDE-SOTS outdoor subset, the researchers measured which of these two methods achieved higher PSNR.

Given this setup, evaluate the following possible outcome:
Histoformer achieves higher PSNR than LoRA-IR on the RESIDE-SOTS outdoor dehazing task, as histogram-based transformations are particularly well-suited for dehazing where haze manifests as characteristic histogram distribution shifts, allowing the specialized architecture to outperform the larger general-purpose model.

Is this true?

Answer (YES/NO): YES